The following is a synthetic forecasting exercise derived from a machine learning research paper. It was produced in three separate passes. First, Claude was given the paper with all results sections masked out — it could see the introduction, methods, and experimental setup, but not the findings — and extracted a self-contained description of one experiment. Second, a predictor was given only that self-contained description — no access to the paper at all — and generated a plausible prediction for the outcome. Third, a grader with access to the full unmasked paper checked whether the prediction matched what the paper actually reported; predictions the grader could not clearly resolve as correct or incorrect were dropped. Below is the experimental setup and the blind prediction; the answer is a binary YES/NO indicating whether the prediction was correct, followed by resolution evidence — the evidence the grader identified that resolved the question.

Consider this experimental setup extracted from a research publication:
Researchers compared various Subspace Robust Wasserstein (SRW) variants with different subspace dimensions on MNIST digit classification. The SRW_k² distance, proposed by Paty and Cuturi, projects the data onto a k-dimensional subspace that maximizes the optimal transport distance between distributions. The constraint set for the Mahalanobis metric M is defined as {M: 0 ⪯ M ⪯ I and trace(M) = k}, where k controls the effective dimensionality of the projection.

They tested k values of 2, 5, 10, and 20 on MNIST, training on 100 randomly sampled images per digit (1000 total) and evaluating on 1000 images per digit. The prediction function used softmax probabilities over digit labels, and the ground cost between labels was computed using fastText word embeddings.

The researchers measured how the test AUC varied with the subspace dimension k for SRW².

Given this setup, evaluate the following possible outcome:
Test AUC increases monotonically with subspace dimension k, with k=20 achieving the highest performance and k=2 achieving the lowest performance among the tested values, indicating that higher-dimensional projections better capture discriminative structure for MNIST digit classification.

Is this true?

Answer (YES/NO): NO